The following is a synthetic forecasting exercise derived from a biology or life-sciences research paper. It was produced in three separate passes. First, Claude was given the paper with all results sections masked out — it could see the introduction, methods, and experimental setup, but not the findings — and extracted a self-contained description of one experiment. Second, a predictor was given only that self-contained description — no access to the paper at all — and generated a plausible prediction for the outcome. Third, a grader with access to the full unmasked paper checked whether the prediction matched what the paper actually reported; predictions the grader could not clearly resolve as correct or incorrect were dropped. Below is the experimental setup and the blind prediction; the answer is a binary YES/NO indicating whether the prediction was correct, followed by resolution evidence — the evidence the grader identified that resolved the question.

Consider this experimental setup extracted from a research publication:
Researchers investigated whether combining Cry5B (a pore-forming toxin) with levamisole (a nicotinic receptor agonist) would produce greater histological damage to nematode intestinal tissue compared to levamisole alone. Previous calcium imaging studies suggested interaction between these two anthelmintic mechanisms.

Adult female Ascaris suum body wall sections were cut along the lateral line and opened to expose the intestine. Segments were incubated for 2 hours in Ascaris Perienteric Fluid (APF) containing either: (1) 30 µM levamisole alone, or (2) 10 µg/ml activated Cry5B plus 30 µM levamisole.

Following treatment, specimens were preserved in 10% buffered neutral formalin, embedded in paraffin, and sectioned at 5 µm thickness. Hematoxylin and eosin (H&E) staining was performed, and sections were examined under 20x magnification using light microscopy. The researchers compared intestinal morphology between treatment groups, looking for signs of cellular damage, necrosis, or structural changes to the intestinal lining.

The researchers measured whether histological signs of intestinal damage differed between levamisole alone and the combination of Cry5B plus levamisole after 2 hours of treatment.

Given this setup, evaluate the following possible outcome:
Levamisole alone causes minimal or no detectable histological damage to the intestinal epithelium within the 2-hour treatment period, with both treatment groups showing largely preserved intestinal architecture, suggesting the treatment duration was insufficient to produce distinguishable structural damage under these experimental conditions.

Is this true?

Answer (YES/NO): NO